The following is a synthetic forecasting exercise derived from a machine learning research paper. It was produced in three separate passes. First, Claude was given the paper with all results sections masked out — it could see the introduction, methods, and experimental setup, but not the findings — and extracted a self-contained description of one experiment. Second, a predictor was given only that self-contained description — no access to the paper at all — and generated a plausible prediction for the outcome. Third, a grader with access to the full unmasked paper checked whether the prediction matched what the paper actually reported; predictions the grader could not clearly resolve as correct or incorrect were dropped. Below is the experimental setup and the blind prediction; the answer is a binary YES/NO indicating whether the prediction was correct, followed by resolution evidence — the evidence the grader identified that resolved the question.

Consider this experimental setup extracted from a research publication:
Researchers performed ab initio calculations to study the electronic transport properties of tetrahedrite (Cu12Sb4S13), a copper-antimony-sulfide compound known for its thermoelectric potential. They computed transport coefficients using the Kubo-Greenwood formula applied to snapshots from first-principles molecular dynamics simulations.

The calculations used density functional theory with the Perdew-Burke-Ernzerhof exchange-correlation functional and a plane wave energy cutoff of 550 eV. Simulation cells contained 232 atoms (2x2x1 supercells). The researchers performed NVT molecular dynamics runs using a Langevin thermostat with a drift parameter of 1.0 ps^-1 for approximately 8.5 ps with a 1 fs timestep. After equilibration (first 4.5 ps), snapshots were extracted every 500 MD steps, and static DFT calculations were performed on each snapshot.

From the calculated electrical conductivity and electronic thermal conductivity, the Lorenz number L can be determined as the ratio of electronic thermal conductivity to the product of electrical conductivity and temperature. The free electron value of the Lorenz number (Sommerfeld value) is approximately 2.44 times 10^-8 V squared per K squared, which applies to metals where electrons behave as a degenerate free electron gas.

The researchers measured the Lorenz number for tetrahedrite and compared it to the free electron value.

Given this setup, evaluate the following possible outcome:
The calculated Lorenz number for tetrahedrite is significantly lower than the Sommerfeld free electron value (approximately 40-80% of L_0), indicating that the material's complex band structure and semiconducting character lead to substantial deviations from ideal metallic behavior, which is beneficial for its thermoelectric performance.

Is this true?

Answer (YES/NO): YES